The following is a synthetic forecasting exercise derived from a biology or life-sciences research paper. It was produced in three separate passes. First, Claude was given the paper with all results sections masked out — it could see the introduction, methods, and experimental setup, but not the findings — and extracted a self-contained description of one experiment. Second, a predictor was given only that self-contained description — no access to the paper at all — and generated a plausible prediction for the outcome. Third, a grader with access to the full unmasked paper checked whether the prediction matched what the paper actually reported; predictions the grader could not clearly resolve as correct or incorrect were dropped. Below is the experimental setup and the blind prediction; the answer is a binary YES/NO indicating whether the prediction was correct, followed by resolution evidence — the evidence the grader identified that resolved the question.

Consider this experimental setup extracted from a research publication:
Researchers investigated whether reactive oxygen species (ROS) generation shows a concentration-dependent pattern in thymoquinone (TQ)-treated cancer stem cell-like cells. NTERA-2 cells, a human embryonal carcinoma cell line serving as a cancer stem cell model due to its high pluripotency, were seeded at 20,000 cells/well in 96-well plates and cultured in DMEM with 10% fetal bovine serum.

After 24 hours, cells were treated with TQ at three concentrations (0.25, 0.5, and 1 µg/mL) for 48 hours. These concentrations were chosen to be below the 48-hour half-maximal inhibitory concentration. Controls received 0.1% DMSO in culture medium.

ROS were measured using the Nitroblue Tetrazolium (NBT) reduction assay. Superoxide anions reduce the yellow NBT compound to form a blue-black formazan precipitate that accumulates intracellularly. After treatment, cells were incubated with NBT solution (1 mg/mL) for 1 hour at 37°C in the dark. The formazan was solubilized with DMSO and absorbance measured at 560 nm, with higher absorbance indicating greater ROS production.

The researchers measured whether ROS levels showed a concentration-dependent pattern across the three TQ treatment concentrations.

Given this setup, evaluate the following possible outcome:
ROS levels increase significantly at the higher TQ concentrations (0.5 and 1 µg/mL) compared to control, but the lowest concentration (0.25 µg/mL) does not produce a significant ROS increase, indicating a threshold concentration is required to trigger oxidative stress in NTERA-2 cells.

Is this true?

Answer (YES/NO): NO